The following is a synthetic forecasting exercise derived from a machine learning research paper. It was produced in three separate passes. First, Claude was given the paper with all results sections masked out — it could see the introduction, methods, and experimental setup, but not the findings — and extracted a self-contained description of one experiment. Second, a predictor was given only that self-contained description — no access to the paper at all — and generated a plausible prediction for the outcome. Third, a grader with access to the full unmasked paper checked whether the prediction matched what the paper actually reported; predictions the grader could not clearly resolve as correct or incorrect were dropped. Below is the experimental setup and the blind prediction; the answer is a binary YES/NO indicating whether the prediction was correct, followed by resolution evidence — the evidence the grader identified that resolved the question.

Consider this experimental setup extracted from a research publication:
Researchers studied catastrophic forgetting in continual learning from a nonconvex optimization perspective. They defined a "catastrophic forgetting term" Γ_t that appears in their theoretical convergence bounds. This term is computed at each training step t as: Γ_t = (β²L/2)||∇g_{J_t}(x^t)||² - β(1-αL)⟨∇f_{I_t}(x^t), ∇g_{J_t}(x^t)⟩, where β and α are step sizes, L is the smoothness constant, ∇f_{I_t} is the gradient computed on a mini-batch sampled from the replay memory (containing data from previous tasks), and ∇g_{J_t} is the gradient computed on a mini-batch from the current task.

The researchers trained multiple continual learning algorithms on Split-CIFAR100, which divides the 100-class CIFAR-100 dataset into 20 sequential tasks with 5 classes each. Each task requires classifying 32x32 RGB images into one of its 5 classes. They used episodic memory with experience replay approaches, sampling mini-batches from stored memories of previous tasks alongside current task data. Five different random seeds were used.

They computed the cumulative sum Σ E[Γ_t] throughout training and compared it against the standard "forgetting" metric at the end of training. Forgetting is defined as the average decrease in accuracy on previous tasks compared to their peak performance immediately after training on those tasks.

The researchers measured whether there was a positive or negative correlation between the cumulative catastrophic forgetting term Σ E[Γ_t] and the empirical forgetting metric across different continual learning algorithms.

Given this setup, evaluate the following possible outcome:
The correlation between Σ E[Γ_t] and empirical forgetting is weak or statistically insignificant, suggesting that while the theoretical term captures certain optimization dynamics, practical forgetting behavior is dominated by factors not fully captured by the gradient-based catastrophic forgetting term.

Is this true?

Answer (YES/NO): NO